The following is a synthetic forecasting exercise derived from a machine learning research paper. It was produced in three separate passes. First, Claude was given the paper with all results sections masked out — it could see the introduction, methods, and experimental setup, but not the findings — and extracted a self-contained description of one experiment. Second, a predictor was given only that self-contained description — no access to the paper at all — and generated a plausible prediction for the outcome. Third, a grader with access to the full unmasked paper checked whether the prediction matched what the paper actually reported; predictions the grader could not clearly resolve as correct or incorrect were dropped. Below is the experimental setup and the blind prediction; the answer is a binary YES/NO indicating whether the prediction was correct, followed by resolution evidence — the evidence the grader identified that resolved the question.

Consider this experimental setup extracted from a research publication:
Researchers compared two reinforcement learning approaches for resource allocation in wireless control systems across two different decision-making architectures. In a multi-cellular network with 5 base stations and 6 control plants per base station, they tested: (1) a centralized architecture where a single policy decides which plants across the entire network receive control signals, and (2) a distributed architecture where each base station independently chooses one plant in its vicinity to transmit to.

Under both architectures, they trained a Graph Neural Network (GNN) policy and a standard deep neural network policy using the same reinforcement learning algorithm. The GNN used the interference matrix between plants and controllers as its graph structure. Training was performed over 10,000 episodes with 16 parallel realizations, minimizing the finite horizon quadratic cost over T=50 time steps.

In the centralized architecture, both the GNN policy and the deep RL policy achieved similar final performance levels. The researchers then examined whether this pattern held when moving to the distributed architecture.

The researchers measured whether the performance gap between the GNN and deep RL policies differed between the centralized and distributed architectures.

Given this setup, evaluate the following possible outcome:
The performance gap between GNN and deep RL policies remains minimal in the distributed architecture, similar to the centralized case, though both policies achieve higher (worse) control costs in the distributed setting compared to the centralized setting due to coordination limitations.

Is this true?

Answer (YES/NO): NO